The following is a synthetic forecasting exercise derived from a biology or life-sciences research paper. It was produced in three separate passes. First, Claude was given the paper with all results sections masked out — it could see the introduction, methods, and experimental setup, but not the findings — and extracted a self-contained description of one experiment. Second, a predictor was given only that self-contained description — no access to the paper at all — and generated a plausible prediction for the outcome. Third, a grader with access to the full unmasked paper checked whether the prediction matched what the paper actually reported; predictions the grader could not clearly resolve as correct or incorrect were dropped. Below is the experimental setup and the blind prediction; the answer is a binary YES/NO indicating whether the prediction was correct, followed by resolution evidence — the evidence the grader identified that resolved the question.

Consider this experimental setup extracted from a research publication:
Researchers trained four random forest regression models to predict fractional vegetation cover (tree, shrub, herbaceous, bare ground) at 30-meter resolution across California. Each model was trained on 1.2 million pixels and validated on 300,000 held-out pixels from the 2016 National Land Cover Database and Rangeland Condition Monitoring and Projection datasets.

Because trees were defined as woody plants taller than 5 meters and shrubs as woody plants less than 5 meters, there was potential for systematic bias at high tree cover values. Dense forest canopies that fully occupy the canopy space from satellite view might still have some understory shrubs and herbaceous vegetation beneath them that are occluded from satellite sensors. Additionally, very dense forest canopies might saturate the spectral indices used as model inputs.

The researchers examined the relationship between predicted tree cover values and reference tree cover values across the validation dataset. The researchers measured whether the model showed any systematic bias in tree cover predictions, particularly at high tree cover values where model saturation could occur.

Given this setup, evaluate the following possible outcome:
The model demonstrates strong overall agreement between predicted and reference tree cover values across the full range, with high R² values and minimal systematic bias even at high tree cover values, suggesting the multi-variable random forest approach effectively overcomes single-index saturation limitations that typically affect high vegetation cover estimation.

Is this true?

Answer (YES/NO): NO